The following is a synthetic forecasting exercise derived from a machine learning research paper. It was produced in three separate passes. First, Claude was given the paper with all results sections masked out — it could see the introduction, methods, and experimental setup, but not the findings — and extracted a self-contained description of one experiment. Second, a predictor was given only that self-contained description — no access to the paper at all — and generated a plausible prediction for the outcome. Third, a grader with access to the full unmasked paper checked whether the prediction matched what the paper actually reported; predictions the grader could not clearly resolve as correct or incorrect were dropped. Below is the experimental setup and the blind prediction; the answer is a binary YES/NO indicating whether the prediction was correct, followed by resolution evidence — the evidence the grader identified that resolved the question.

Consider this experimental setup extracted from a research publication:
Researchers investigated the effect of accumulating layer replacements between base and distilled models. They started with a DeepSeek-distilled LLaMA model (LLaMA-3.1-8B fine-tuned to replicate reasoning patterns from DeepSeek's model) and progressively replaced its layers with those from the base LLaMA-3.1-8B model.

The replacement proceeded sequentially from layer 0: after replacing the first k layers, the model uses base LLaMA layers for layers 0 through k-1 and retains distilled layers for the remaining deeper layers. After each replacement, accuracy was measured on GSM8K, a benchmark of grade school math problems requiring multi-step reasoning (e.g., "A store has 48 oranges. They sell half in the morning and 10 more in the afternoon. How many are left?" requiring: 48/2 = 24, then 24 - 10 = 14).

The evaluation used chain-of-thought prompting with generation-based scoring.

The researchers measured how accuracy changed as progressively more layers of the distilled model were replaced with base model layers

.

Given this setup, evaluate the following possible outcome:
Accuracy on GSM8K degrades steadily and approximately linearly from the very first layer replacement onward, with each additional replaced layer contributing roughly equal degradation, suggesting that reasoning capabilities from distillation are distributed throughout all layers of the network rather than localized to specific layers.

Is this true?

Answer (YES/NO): NO